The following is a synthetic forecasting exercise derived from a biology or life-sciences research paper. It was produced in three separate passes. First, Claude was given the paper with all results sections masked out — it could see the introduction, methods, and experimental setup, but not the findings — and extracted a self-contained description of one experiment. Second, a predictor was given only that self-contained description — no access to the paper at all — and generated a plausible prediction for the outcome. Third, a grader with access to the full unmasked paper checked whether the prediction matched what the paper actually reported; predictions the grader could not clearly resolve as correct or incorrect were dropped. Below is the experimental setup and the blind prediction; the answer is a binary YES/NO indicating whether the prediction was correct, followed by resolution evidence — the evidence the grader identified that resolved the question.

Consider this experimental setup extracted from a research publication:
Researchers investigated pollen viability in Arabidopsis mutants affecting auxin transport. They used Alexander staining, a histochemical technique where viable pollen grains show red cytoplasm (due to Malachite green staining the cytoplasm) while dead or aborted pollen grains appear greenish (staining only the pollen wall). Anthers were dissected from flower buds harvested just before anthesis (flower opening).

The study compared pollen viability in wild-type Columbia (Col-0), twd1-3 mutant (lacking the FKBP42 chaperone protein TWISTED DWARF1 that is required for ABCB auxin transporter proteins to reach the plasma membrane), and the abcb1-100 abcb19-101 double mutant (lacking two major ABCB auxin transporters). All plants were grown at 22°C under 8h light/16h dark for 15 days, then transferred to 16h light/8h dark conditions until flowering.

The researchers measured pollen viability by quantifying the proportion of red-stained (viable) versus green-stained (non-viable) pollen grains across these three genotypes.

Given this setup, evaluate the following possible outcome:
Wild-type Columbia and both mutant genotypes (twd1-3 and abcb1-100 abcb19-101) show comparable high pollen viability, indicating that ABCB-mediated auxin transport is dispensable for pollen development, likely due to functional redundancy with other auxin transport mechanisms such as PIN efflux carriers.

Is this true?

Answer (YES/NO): NO